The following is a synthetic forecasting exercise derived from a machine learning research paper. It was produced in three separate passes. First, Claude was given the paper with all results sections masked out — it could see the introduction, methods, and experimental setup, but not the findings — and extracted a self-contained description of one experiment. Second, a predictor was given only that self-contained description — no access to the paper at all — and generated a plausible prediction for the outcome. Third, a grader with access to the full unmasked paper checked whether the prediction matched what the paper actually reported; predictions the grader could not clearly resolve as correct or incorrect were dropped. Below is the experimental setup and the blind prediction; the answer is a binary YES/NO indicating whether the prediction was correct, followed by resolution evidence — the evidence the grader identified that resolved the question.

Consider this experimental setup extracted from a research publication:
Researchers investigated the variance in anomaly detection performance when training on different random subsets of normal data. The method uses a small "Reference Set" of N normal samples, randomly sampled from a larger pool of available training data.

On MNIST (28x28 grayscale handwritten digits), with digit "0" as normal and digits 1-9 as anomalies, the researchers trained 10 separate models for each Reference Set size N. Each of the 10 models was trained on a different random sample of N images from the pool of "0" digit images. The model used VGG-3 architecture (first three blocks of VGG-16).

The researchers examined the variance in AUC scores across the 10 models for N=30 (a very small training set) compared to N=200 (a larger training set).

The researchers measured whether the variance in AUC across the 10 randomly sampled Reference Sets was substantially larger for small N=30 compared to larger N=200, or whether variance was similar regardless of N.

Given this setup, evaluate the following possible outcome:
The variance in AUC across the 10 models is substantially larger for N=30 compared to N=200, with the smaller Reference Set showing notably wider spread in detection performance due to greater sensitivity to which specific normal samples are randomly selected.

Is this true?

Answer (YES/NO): NO